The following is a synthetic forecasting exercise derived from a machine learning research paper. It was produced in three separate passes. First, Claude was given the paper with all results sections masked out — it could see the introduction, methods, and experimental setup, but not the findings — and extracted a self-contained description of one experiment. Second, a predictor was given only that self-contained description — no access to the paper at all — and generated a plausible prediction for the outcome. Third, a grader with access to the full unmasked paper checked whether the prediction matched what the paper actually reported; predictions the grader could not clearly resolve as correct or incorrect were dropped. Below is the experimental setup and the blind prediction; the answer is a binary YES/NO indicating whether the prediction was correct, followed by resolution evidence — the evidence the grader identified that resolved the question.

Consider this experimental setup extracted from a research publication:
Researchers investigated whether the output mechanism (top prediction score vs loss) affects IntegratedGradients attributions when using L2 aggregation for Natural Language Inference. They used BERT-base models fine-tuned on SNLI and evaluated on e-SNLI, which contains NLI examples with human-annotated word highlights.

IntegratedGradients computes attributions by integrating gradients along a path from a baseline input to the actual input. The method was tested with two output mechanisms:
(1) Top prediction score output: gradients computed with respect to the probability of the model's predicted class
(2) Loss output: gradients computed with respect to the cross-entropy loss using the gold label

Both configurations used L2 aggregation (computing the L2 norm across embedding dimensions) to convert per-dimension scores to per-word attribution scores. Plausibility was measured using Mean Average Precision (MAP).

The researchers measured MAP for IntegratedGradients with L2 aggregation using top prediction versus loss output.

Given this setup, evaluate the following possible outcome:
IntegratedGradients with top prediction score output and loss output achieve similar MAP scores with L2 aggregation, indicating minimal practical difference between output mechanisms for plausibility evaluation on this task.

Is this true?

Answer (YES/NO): NO